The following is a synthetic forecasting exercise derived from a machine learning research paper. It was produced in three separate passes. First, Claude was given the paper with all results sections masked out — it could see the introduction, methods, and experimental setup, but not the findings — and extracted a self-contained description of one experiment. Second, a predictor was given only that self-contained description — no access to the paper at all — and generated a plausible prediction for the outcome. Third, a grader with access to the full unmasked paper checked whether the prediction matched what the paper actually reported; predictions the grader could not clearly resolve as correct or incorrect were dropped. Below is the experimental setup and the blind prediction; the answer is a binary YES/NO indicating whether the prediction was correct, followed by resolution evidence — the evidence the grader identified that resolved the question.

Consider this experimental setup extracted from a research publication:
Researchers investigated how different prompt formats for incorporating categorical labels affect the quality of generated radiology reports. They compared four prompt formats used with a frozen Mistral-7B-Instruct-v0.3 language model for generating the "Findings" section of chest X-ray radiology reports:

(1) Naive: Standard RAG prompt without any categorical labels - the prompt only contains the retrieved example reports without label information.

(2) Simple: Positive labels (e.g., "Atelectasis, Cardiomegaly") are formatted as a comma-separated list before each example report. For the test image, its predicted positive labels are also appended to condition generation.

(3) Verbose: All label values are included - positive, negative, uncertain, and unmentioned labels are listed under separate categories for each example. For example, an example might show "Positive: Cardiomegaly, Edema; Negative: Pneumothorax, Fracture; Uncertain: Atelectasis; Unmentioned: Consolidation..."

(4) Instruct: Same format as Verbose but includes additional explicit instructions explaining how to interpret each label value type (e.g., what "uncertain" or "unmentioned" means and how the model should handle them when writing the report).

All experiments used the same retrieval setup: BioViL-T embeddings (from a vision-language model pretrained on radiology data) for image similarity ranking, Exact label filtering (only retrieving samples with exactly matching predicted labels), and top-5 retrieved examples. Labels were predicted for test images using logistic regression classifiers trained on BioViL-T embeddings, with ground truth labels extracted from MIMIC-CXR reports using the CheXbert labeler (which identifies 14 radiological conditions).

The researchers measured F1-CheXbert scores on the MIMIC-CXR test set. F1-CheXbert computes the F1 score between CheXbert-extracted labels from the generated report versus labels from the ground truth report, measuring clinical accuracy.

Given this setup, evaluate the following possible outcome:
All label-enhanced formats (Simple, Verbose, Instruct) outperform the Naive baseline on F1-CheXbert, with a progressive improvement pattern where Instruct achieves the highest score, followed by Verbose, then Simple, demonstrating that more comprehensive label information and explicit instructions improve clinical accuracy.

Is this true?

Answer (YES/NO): NO